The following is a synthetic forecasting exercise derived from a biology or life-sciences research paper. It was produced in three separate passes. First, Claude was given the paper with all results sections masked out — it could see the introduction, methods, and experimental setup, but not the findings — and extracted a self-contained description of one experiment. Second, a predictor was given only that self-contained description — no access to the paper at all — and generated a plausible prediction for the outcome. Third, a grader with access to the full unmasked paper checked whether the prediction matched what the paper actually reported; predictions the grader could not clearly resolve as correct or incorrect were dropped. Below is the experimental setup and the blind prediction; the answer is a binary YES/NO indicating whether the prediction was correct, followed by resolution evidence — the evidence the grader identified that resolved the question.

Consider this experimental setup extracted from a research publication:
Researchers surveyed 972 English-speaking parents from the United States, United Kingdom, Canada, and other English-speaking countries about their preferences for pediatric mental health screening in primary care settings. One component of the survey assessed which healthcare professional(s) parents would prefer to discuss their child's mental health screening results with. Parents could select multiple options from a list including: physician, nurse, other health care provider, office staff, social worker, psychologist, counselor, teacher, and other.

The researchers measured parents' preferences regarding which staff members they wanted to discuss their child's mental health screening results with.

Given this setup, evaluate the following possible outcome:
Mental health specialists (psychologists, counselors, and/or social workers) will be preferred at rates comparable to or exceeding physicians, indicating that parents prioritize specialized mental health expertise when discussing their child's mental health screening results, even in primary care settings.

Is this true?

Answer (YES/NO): NO